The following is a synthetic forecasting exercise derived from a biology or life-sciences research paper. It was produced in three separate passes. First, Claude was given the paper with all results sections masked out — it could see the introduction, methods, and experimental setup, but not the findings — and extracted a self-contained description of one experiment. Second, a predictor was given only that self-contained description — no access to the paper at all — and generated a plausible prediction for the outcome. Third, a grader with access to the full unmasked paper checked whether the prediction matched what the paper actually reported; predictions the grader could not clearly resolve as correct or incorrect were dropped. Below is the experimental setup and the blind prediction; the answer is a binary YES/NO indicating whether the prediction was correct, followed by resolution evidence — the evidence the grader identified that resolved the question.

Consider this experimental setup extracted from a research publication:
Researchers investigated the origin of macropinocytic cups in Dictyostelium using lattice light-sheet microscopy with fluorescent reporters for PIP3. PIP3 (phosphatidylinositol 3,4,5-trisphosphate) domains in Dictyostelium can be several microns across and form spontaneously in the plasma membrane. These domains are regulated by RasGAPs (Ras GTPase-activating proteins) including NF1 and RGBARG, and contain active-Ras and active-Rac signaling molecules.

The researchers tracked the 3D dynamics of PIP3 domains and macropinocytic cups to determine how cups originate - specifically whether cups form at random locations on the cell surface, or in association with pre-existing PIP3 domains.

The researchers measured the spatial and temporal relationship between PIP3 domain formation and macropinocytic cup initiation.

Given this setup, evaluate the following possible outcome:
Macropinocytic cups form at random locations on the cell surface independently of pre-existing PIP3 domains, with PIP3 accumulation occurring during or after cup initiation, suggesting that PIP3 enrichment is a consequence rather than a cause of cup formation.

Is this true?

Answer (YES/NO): NO